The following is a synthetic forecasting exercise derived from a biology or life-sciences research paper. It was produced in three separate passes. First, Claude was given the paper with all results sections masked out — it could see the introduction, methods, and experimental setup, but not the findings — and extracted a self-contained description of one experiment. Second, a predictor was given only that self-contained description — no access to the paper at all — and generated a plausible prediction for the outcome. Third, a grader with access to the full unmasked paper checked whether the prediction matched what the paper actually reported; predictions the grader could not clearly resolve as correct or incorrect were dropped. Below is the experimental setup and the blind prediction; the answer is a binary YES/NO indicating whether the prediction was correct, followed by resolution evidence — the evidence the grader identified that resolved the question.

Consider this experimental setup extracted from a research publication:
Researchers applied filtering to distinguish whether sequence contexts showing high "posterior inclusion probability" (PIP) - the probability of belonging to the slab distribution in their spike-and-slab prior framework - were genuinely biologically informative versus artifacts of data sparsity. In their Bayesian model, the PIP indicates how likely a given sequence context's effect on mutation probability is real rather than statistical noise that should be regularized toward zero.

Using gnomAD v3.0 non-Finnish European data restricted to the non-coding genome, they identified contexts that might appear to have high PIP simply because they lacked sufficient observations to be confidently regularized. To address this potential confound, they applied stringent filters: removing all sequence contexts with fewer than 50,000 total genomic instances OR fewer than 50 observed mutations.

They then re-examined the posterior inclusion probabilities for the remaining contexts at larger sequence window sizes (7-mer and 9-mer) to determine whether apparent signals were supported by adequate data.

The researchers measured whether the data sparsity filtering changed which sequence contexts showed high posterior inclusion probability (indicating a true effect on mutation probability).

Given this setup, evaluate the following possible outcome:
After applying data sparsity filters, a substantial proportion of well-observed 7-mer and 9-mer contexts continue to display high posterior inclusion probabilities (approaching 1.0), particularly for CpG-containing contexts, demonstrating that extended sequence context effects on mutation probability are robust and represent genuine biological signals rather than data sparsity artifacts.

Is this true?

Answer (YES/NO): NO